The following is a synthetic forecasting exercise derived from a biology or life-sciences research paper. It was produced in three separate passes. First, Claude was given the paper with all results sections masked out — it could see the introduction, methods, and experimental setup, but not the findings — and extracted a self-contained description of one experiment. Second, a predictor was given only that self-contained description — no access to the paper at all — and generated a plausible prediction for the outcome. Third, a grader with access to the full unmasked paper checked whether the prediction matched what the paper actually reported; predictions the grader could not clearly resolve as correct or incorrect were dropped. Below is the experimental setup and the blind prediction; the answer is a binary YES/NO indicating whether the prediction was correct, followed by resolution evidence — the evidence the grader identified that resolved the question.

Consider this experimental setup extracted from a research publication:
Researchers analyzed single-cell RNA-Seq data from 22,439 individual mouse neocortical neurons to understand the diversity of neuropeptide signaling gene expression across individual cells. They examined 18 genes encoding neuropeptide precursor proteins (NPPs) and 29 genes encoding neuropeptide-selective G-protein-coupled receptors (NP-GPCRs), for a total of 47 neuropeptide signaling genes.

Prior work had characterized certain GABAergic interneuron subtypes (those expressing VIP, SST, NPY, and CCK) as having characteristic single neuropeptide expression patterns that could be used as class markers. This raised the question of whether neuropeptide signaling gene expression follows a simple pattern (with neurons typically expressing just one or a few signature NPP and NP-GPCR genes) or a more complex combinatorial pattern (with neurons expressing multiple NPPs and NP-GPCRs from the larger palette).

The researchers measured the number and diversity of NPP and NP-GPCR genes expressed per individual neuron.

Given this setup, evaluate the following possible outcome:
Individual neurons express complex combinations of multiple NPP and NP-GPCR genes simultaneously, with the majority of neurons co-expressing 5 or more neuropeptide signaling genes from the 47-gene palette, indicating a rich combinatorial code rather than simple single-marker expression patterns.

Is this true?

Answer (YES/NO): YES